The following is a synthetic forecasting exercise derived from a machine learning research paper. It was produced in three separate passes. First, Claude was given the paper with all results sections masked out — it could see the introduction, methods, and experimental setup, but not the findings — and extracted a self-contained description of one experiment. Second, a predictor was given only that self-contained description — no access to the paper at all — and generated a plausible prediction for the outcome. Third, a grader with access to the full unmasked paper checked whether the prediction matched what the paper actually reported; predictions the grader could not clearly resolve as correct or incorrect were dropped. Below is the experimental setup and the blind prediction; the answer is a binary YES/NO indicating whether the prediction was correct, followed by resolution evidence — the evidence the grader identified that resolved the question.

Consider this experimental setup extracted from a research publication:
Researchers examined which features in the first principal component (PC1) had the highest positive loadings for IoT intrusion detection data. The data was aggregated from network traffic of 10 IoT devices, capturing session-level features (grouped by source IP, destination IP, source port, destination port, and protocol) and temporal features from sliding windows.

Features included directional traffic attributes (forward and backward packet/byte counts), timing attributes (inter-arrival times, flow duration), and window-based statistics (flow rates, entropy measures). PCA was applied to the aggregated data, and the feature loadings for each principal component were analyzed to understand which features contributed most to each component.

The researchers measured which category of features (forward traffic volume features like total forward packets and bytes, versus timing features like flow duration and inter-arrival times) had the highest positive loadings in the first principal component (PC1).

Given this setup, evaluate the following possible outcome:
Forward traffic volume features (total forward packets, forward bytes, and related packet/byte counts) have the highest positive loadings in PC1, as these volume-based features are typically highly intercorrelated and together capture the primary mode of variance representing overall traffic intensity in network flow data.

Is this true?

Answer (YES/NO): YES